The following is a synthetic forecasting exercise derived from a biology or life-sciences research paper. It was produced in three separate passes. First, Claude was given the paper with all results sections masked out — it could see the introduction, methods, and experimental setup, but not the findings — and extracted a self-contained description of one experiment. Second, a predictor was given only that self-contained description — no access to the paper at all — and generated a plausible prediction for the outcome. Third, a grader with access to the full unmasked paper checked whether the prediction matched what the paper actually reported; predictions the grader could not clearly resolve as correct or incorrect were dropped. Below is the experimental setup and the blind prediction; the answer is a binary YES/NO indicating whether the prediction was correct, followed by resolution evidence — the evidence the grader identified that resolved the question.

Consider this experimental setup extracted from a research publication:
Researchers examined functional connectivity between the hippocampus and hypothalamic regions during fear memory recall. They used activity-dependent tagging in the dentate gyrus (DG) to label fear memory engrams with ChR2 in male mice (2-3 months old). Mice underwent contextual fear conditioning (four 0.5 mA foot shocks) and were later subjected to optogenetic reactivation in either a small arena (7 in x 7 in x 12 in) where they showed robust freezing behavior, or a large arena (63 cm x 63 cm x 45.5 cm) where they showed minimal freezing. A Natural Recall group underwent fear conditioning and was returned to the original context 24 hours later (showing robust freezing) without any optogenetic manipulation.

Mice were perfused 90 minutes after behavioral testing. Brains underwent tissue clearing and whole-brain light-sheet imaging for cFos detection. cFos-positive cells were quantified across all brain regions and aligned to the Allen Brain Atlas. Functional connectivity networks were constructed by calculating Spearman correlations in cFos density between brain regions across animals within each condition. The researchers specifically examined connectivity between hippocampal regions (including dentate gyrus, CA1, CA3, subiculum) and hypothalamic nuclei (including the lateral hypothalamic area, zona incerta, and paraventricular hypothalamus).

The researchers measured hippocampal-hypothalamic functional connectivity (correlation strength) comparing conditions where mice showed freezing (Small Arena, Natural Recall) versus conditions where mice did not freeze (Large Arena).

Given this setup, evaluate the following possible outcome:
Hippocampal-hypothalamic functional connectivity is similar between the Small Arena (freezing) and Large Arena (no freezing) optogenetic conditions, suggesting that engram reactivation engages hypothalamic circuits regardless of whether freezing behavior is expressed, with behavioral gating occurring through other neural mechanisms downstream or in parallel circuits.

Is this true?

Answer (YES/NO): NO